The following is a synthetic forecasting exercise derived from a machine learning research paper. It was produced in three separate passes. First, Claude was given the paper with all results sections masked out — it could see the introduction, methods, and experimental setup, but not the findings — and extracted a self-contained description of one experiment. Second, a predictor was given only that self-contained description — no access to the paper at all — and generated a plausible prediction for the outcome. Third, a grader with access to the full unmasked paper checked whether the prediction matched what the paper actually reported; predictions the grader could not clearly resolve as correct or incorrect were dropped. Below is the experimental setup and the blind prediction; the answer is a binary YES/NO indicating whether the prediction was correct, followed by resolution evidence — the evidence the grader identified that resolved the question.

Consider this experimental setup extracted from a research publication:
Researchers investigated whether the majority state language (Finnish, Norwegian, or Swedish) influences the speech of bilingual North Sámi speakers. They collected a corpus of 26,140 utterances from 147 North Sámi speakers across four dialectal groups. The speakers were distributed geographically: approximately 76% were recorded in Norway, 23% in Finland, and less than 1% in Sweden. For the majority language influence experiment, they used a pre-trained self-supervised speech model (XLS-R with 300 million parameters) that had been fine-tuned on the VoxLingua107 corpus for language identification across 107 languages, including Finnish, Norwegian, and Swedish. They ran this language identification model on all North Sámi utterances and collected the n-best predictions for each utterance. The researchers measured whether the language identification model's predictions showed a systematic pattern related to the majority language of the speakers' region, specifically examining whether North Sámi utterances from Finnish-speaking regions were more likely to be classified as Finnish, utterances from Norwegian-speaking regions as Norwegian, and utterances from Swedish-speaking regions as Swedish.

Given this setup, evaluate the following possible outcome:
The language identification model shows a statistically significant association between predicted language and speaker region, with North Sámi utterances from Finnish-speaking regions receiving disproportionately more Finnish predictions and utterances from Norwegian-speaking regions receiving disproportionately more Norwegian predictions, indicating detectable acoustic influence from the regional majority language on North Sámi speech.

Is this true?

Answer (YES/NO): YES